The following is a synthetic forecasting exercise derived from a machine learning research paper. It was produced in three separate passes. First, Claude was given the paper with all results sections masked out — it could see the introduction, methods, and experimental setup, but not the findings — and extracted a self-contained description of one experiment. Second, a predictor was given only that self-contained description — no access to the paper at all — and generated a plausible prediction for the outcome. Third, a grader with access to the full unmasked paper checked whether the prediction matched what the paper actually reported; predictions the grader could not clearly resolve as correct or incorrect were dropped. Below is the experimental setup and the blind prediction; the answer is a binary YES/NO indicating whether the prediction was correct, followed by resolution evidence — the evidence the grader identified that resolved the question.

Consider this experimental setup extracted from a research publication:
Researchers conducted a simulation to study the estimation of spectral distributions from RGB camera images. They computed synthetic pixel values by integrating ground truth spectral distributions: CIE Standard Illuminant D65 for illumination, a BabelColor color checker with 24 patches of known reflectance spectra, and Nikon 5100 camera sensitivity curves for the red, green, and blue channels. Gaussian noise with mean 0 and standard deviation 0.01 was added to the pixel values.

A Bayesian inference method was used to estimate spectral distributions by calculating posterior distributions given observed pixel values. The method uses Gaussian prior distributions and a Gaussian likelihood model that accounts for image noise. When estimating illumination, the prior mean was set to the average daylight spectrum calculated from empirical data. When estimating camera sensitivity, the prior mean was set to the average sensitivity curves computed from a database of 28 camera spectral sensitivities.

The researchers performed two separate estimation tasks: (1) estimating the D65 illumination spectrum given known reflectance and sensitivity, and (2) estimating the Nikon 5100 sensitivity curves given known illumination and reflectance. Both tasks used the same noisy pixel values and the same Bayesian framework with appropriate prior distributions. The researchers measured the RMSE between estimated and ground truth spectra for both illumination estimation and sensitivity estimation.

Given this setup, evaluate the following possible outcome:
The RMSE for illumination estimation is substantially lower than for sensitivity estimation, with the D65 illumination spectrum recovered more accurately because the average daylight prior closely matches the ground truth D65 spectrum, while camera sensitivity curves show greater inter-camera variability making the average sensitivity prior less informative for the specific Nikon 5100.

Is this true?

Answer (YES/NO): NO